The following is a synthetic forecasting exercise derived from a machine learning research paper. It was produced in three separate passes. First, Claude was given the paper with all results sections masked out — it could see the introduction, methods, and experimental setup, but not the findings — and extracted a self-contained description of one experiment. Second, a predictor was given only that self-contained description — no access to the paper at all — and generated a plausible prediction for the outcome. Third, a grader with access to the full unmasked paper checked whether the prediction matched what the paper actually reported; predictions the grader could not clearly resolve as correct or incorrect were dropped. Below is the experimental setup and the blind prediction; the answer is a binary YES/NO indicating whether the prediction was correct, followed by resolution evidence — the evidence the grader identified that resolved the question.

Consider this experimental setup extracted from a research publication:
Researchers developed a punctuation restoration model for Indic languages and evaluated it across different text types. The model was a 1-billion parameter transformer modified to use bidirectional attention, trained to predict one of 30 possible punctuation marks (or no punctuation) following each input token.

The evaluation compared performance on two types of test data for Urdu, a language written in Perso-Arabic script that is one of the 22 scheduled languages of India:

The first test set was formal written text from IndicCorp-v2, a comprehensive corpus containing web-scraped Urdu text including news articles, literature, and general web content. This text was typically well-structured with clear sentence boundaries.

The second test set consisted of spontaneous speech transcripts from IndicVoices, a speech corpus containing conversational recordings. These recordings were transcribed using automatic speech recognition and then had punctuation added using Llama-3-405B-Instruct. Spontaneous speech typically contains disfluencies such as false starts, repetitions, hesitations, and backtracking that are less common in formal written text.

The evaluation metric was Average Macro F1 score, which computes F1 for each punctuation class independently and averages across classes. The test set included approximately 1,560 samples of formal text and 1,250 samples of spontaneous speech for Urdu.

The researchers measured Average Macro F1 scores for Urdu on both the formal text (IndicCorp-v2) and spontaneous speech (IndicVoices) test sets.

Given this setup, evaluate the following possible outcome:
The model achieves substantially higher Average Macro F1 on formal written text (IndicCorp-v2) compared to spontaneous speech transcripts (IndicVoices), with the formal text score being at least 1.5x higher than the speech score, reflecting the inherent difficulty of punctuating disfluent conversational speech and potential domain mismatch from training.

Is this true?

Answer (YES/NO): NO